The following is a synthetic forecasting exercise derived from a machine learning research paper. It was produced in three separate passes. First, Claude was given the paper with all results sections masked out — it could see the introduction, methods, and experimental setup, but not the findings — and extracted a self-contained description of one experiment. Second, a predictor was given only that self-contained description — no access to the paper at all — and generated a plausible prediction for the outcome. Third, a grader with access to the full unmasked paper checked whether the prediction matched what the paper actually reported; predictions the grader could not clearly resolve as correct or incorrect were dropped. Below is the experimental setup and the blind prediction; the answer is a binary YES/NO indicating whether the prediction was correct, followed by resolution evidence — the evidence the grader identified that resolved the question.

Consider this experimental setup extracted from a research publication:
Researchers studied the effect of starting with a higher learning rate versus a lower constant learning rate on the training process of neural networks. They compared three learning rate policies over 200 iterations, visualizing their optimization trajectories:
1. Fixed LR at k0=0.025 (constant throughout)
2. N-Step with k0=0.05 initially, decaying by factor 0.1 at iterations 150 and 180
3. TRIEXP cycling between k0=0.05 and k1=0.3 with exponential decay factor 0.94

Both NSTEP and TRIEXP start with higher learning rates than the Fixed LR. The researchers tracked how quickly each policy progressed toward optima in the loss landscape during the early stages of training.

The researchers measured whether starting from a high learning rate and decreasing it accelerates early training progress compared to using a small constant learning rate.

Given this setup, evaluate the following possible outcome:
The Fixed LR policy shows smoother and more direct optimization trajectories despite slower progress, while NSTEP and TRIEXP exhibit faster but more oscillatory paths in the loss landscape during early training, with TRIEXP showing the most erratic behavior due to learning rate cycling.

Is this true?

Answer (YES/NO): NO